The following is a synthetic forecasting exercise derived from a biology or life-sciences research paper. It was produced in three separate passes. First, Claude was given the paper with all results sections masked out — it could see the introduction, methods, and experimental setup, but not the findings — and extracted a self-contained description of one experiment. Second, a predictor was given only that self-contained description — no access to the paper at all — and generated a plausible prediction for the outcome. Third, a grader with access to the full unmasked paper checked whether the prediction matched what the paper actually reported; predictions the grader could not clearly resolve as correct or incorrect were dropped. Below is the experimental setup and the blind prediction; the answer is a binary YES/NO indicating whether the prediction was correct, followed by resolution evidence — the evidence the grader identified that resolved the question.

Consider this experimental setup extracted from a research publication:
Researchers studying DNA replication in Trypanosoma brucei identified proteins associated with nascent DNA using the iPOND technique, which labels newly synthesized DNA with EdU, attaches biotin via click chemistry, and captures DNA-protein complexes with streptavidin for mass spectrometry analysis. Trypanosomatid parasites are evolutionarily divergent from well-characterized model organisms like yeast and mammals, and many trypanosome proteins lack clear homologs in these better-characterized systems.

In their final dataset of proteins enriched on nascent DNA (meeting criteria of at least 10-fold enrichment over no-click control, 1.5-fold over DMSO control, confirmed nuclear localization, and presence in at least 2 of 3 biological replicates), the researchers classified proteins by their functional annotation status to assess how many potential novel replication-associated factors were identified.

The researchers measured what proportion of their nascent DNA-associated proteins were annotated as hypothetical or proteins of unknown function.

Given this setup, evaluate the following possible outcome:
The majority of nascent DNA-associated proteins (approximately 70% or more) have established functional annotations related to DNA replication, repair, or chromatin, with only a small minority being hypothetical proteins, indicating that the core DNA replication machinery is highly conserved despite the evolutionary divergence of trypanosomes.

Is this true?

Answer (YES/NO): NO